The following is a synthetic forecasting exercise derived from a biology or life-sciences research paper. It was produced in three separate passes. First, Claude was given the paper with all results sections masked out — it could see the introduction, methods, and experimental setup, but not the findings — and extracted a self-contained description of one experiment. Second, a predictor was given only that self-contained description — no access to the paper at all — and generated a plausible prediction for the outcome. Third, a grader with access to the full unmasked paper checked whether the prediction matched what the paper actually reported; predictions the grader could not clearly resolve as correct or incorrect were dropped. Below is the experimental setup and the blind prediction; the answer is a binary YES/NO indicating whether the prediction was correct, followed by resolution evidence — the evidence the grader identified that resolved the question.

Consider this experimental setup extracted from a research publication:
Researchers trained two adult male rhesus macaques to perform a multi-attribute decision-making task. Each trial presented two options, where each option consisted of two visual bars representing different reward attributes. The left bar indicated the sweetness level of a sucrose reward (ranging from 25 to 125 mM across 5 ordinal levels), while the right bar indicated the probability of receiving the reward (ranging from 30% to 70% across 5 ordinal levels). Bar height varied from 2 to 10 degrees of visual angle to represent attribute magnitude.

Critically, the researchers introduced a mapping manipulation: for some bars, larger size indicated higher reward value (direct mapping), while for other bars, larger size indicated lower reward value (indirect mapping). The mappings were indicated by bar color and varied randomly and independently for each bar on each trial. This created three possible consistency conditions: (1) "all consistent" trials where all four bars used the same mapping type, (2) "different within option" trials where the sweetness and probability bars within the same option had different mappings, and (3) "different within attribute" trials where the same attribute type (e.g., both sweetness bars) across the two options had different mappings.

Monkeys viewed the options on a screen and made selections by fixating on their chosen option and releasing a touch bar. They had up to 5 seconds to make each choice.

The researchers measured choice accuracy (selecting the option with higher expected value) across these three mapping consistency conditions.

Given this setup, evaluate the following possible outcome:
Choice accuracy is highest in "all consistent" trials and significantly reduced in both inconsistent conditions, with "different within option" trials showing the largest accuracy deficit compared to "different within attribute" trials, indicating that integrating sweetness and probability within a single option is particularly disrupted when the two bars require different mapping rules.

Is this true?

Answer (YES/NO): NO